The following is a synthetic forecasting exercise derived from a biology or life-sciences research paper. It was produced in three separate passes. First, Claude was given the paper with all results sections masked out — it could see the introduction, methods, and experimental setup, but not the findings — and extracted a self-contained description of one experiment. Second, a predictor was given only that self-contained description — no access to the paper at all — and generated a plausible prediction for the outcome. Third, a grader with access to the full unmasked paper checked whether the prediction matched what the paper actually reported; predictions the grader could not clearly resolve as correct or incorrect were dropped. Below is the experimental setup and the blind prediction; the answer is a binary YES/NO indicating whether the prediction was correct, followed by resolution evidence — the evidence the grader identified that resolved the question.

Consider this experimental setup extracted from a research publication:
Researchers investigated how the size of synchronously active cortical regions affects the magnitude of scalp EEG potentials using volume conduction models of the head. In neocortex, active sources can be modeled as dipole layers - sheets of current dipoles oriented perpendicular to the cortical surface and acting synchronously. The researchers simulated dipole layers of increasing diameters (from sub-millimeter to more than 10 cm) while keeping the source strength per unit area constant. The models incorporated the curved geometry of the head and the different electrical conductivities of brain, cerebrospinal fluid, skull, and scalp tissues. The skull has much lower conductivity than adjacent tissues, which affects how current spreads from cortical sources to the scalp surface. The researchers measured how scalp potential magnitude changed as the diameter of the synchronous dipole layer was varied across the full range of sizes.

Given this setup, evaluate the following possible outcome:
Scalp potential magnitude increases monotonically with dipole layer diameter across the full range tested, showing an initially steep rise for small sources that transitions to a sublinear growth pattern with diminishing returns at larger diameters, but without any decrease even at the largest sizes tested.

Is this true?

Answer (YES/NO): NO